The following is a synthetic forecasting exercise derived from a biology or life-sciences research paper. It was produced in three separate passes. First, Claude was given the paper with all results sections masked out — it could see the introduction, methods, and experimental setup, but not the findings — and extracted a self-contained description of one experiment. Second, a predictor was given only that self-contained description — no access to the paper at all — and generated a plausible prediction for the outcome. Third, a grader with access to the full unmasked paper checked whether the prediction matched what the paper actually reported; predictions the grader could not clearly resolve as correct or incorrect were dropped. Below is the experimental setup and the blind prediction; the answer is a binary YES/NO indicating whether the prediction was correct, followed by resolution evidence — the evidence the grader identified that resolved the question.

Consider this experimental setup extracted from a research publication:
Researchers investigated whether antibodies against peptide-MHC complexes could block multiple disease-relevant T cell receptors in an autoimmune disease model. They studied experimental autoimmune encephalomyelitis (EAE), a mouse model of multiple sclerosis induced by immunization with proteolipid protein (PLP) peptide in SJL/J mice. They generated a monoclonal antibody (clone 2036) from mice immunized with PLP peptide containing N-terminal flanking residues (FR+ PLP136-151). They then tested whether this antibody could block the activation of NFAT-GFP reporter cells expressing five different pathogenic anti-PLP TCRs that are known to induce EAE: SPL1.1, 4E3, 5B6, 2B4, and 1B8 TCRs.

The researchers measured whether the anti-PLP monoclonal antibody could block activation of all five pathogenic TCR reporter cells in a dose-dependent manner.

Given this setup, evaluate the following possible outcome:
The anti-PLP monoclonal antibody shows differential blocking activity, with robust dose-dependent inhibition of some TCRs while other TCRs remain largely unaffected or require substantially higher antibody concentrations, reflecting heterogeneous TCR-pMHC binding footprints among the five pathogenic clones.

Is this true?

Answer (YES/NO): YES